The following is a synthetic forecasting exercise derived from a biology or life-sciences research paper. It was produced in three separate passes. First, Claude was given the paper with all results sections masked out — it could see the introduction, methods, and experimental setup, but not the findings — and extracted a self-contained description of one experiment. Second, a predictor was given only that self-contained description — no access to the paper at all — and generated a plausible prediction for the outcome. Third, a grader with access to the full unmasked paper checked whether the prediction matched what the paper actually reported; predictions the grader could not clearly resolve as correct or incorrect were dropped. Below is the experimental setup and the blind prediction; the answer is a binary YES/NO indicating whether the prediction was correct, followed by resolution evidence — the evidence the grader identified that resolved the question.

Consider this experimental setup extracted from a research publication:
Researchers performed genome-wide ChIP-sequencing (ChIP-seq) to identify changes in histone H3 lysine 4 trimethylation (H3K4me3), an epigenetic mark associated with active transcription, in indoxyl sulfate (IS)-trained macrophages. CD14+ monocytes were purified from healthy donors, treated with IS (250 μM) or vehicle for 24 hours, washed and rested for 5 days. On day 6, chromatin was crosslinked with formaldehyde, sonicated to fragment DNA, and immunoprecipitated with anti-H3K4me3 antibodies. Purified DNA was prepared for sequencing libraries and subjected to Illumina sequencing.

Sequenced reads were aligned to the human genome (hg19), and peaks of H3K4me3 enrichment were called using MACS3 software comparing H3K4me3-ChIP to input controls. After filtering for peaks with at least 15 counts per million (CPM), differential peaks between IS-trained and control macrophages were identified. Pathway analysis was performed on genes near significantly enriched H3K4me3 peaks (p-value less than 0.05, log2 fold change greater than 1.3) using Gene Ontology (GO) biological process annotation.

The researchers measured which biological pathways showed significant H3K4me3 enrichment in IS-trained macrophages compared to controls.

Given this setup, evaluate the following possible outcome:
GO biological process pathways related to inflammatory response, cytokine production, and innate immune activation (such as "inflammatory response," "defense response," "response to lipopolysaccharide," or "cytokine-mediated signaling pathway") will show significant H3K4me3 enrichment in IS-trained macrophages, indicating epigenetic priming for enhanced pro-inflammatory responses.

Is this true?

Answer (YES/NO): YES